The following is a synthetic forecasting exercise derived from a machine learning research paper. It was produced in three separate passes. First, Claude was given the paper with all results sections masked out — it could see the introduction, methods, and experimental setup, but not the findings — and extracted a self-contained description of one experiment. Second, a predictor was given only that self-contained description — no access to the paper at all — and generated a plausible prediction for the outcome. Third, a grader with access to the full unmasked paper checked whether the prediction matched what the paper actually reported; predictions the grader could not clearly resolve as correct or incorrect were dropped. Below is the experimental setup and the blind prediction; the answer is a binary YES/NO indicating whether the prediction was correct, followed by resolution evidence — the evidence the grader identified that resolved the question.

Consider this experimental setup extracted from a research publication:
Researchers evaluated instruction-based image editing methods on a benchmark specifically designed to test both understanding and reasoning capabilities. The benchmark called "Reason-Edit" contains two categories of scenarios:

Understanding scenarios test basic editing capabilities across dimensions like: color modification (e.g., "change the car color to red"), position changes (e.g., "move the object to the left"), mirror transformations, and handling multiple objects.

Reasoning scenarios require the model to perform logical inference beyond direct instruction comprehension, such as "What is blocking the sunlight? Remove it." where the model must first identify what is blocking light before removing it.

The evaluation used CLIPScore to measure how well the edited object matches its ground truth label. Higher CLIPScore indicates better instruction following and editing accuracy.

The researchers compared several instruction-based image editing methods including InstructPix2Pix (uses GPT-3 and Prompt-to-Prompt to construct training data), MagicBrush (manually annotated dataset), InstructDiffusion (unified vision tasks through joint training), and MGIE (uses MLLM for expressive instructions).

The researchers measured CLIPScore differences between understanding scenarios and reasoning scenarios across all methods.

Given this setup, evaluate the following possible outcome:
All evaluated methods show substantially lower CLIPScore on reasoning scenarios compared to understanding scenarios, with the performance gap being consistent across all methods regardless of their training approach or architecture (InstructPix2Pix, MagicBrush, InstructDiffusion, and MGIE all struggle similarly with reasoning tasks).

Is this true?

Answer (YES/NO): NO